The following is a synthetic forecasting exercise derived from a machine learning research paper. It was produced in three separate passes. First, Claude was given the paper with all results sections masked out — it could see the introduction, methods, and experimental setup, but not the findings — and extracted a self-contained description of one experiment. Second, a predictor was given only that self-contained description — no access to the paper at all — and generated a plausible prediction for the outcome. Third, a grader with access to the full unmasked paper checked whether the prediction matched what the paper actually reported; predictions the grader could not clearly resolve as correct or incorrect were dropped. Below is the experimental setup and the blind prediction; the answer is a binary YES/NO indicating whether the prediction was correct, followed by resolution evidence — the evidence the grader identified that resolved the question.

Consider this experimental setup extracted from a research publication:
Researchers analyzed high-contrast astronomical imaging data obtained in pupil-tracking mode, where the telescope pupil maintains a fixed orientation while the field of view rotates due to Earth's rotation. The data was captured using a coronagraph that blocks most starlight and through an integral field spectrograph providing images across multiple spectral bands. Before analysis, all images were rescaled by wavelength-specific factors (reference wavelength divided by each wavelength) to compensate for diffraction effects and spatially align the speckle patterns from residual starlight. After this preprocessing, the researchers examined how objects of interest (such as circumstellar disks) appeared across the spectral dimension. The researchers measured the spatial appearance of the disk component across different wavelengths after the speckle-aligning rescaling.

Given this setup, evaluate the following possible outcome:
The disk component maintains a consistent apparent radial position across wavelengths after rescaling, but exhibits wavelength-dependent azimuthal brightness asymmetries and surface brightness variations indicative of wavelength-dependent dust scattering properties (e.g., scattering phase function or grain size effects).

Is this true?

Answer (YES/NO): NO